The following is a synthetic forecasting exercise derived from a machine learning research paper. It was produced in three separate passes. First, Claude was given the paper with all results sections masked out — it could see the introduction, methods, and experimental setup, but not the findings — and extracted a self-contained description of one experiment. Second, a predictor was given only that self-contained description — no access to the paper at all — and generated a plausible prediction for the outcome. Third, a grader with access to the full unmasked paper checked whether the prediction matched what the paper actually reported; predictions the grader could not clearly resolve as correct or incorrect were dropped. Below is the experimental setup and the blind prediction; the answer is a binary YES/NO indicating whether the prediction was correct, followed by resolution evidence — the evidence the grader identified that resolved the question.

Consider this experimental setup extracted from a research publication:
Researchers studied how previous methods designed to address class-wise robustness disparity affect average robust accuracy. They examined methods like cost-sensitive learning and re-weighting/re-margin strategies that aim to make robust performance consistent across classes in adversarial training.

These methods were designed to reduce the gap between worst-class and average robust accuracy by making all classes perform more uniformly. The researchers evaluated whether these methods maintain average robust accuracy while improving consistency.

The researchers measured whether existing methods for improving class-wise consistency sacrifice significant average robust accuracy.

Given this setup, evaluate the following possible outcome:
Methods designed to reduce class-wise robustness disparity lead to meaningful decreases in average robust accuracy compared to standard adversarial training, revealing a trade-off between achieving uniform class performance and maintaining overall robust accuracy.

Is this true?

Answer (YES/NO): YES